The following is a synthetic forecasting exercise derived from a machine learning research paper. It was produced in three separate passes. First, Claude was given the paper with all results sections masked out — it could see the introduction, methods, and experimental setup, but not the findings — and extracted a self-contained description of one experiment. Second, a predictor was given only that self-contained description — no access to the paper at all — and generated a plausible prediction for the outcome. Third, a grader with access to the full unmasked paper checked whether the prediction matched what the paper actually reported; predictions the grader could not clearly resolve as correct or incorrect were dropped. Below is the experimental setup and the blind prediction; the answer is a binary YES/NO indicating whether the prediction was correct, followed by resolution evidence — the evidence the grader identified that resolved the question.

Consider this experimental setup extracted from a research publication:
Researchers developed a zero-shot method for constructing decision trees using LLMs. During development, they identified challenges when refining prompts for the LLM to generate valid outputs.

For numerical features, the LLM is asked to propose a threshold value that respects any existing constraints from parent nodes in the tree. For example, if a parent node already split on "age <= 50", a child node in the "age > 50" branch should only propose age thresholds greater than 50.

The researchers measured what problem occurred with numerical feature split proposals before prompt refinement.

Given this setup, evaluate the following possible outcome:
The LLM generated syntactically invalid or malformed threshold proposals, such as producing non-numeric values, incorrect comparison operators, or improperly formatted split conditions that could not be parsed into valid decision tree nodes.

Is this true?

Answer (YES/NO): NO